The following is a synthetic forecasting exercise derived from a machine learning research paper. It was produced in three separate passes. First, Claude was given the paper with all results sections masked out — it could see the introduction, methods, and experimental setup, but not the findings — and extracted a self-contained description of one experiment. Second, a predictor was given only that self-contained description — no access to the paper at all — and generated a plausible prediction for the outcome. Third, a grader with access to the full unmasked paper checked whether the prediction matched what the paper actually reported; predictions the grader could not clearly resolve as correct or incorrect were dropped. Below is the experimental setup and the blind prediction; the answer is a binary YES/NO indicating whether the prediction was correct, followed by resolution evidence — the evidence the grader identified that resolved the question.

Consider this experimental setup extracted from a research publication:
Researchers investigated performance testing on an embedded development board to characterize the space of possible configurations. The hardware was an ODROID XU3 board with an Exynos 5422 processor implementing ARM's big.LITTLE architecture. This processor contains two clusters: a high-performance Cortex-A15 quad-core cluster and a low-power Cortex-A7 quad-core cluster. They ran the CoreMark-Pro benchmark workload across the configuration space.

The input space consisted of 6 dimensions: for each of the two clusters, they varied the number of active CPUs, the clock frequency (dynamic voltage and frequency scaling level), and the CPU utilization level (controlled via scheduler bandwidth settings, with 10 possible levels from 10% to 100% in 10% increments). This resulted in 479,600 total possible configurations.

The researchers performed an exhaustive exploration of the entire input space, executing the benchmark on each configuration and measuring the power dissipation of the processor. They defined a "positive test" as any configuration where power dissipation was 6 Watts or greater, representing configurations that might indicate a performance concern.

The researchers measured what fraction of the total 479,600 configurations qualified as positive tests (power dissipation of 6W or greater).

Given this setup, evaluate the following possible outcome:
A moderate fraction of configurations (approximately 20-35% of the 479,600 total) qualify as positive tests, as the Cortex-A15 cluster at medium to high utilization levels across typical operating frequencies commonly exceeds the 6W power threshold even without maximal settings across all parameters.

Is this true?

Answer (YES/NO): NO